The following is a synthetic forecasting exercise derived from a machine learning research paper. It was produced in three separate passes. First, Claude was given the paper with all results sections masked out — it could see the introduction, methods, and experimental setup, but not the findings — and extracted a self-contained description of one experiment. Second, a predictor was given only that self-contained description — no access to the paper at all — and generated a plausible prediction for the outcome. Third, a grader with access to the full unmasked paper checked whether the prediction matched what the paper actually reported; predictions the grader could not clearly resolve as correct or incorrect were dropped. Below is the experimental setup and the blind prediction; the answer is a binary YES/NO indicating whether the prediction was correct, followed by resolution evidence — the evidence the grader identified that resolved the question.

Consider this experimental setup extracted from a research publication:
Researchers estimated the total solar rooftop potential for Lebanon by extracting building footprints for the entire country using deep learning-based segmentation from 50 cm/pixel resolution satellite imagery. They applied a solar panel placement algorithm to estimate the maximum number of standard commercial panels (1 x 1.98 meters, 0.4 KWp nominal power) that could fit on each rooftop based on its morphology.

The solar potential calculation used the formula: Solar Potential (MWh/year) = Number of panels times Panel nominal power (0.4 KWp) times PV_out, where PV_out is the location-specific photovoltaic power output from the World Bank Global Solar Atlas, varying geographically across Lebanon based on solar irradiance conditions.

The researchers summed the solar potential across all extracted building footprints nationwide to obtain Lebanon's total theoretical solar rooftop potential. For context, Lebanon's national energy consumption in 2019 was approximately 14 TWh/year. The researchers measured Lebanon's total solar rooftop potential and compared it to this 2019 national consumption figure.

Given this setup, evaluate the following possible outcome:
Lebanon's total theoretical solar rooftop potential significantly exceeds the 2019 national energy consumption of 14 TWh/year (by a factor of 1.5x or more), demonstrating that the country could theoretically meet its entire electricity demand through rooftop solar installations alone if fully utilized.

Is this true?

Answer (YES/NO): YES